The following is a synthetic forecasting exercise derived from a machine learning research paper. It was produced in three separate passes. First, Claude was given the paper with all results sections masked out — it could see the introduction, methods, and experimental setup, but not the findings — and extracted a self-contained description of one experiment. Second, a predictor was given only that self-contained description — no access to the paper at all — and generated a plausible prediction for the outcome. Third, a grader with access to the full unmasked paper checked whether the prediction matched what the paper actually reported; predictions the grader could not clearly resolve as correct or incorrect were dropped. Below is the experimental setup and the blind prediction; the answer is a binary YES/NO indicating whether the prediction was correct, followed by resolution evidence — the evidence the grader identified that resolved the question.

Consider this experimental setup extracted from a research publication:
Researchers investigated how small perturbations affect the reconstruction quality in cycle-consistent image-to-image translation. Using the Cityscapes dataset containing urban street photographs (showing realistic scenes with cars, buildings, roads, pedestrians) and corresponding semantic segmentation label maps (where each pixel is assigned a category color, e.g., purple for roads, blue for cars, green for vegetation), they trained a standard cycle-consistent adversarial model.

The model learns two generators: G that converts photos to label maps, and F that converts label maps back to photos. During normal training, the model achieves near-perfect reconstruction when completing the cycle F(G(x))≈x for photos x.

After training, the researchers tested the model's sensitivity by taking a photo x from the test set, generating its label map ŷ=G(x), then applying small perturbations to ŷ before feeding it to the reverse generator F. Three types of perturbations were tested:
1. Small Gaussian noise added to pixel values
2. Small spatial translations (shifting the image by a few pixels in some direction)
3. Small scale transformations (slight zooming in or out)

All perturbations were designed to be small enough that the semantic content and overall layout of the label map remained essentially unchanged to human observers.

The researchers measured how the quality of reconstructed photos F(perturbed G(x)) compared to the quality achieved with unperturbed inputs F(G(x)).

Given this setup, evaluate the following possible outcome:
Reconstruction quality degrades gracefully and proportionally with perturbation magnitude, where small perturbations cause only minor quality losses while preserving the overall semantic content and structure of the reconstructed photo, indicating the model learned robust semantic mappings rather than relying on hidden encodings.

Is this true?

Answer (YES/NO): NO